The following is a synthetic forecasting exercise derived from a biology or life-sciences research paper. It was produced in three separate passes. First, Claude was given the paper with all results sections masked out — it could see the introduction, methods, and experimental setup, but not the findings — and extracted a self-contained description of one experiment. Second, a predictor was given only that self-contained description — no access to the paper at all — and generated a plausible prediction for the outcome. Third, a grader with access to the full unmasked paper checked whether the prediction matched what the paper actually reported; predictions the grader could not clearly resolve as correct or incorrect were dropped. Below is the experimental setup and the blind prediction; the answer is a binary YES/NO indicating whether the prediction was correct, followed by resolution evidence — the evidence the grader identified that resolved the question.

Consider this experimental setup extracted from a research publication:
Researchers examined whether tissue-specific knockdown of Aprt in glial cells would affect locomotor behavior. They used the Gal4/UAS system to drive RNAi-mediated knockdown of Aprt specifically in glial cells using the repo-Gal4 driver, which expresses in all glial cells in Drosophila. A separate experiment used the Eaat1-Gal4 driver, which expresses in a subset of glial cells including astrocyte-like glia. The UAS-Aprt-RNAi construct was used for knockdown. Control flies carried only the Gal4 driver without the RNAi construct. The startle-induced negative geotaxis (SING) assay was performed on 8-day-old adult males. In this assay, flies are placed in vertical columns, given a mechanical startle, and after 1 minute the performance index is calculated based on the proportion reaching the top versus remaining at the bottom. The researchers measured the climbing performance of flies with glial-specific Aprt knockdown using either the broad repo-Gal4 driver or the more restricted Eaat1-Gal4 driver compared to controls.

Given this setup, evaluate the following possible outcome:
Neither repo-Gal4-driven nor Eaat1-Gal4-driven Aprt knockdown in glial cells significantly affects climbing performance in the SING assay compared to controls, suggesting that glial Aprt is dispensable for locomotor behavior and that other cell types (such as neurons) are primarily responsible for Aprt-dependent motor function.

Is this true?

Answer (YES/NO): NO